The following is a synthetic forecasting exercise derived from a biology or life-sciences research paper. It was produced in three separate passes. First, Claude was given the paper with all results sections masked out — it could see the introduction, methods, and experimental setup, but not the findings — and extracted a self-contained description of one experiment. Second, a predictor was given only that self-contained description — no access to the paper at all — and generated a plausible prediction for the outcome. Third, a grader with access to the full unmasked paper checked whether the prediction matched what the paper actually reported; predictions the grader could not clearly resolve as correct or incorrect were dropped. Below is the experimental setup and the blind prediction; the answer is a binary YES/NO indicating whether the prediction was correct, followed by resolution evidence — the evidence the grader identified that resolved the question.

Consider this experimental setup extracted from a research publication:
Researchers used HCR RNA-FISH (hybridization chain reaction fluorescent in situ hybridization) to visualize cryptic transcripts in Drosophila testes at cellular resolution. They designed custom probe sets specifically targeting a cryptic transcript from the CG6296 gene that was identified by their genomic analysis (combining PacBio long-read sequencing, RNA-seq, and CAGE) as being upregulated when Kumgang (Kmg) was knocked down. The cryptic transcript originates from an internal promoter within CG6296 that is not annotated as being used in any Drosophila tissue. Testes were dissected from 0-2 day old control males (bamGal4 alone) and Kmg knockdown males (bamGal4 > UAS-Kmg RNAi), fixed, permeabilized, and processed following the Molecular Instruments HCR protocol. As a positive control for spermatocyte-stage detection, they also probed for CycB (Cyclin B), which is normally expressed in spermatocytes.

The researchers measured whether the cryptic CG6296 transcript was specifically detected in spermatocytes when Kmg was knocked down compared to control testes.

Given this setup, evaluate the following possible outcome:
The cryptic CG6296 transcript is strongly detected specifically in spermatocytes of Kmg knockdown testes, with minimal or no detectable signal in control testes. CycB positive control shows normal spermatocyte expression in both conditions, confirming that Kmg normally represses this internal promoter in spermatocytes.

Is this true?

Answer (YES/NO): YES